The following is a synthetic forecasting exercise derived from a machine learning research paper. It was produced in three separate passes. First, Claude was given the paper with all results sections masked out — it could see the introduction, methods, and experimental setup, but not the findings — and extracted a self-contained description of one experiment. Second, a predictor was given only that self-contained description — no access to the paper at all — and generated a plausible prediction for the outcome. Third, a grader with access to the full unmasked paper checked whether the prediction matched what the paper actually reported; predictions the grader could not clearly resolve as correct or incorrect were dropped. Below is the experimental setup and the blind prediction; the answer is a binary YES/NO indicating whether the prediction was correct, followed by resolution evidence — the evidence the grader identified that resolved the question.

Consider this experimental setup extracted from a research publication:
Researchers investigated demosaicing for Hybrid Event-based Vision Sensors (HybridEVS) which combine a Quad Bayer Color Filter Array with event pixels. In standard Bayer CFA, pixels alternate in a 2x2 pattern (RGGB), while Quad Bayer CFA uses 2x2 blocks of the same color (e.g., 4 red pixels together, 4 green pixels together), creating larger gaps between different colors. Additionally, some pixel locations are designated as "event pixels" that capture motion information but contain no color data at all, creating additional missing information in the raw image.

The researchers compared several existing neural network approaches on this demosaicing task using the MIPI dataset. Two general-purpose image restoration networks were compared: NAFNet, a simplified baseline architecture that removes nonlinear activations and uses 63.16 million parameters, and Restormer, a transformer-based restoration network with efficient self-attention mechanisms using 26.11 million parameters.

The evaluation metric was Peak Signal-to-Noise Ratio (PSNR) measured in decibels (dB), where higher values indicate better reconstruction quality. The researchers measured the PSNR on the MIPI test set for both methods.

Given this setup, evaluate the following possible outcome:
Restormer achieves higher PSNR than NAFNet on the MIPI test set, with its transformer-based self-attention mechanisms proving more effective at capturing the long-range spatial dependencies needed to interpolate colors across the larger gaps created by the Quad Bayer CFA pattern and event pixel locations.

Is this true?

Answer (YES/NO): NO